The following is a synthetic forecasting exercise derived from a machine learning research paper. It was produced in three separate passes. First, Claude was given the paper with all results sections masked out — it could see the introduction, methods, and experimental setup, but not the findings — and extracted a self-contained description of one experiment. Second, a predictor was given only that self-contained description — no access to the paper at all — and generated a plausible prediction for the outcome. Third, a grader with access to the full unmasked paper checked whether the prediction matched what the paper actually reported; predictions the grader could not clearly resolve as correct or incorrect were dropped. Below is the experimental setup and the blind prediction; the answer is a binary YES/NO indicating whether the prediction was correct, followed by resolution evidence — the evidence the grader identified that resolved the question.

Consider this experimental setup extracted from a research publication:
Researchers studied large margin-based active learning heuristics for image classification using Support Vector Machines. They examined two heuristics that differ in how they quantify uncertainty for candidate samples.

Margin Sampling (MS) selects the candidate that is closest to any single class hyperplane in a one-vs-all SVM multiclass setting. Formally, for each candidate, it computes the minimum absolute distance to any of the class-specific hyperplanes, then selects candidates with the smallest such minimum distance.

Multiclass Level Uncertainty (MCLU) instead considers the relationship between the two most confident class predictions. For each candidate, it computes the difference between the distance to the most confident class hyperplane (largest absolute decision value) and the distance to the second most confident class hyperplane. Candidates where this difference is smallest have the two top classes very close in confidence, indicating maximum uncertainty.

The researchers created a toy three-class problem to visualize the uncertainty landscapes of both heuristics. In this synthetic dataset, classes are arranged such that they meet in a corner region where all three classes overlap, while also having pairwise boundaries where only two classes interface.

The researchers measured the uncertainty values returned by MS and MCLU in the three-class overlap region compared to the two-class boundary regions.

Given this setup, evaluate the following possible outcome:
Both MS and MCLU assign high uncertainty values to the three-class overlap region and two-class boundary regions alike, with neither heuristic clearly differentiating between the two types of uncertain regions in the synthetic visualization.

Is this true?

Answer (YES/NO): NO